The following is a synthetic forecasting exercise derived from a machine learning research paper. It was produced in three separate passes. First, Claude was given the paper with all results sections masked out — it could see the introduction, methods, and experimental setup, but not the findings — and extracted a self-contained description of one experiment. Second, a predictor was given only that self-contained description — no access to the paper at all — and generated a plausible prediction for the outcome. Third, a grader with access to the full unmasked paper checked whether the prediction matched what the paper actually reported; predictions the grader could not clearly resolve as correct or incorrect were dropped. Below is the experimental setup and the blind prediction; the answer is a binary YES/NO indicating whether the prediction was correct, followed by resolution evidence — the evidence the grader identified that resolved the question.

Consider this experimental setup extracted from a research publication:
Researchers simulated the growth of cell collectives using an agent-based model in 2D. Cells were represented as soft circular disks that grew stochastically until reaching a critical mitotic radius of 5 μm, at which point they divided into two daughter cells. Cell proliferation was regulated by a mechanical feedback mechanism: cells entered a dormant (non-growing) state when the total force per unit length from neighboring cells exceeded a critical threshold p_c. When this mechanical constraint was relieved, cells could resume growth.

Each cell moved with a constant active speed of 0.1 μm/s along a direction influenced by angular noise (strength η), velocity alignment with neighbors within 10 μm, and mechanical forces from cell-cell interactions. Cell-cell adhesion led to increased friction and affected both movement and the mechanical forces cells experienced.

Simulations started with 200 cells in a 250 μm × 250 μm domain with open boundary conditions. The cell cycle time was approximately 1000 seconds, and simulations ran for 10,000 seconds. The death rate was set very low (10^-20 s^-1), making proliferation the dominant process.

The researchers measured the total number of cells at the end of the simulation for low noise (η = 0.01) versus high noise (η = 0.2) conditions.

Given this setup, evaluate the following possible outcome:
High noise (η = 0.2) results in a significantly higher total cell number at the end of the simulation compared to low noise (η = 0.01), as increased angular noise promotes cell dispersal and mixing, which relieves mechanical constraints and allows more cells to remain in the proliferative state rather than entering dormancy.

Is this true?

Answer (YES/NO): YES